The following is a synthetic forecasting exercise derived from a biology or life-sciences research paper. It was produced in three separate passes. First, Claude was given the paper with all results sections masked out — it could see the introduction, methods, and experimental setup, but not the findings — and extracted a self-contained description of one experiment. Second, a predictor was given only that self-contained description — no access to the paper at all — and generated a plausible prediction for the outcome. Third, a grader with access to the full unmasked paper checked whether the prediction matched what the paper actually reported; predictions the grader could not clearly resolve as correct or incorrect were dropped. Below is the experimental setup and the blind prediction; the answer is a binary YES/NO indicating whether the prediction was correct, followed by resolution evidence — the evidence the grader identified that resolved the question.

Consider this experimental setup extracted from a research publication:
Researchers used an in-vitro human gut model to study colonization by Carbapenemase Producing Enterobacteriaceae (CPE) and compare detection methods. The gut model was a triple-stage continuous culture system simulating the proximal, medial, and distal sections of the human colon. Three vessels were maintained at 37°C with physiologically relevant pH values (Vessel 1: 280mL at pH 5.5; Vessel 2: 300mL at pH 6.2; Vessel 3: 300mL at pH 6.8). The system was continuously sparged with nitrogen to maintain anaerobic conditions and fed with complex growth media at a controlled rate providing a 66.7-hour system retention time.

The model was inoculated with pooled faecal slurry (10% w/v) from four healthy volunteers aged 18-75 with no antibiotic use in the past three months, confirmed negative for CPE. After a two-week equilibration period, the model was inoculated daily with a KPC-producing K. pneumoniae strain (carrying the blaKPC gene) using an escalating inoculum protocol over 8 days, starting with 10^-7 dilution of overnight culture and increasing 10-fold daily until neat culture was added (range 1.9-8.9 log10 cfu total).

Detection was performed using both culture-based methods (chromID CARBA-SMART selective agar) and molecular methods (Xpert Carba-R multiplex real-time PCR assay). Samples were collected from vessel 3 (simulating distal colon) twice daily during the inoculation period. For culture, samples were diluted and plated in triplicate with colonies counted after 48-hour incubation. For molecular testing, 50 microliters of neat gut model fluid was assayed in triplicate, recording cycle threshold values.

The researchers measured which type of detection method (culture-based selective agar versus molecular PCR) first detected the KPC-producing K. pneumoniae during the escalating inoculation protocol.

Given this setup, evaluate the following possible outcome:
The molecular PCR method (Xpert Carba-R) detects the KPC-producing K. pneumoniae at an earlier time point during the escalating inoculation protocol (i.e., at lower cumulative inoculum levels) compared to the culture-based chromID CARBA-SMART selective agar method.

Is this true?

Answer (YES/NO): NO